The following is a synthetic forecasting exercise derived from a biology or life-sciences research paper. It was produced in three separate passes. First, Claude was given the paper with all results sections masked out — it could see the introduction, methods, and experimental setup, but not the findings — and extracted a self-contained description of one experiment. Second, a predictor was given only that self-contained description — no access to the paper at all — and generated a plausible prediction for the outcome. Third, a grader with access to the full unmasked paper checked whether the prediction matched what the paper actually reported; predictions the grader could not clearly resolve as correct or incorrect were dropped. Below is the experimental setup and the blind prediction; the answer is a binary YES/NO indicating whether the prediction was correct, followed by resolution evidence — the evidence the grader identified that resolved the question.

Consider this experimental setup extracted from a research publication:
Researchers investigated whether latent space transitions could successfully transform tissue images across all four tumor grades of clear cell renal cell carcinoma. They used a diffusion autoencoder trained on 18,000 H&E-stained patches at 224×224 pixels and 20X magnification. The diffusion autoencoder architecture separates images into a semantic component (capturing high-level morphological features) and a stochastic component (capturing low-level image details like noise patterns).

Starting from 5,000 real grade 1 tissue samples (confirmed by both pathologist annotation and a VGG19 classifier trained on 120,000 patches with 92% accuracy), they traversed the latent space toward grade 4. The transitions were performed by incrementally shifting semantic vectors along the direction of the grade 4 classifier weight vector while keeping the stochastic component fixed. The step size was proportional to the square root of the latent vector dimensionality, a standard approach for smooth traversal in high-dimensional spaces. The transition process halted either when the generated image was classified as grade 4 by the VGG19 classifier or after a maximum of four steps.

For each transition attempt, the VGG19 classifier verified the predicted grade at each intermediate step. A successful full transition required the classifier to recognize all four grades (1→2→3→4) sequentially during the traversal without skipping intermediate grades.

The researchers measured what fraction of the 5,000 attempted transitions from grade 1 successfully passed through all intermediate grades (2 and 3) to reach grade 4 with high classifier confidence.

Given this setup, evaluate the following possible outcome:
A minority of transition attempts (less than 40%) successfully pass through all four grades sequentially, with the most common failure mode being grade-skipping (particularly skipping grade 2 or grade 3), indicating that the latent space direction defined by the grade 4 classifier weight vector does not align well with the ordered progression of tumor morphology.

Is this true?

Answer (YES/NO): NO